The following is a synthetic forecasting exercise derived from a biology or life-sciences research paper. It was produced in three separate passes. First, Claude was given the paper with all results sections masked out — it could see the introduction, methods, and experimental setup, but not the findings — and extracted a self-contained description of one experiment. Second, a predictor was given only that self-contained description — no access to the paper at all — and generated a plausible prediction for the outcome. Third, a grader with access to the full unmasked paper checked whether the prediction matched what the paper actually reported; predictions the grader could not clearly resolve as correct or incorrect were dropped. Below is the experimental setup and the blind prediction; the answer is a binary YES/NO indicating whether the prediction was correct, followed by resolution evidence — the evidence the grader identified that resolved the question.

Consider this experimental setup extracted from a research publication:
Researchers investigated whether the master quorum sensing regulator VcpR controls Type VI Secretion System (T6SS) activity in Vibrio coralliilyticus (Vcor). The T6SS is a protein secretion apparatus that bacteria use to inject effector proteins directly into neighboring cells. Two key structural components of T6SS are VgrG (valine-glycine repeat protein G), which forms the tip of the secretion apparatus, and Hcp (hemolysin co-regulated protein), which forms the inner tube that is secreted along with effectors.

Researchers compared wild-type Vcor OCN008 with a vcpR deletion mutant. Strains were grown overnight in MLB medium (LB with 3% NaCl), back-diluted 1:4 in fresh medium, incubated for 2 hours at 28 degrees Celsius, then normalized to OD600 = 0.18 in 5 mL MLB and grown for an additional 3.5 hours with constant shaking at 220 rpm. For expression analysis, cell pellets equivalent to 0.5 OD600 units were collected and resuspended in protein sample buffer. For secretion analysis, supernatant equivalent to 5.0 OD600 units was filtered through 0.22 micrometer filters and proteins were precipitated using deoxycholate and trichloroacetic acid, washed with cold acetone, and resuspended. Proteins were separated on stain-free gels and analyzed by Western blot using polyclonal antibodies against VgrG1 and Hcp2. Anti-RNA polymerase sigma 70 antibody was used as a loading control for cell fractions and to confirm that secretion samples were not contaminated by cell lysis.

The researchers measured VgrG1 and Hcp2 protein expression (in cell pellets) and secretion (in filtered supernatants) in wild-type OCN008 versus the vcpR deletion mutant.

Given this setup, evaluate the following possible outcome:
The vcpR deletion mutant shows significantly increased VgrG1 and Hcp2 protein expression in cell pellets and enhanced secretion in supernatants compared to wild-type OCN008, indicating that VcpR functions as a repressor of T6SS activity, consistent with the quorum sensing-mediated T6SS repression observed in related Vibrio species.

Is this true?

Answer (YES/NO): NO